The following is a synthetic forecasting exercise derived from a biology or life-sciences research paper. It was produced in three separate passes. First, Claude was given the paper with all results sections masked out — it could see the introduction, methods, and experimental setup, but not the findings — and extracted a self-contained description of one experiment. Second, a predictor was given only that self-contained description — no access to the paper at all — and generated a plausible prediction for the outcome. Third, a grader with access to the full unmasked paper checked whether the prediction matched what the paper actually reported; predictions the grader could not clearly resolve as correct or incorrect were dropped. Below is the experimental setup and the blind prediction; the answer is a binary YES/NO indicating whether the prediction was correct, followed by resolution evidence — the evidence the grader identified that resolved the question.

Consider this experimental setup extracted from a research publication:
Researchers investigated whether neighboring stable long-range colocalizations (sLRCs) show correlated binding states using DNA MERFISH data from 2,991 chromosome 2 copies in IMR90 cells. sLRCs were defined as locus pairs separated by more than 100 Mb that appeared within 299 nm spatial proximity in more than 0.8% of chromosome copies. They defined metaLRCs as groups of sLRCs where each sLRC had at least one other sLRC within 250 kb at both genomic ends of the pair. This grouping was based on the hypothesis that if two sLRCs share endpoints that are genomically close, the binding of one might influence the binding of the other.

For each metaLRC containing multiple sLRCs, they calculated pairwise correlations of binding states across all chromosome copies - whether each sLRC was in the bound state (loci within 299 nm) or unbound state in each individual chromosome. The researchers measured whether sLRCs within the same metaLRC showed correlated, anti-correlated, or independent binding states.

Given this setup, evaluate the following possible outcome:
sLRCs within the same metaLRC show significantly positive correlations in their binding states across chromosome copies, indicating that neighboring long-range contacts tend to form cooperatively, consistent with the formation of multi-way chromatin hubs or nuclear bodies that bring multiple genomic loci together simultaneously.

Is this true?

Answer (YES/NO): YES